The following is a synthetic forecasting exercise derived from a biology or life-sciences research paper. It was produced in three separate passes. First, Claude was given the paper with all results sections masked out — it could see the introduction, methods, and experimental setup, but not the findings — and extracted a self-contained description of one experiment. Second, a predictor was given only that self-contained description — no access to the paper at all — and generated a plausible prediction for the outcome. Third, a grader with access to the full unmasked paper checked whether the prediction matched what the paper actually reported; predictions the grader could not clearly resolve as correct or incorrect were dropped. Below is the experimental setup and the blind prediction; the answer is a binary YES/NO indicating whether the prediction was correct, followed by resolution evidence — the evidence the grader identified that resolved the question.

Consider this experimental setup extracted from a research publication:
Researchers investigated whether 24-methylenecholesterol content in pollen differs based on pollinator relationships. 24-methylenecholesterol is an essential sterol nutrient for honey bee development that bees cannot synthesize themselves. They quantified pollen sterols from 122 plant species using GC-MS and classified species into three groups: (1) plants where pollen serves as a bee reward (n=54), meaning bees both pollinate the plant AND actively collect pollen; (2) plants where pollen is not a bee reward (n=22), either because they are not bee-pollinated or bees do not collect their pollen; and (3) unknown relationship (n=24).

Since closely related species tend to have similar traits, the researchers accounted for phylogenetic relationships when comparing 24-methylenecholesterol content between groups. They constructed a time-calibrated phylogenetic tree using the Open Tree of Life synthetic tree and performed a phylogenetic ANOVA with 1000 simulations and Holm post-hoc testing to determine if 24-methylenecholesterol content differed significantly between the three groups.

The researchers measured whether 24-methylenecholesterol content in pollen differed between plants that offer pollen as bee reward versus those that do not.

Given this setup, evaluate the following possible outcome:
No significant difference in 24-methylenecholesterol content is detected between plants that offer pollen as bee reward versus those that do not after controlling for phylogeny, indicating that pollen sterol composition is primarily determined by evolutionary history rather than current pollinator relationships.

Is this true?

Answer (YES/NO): YES